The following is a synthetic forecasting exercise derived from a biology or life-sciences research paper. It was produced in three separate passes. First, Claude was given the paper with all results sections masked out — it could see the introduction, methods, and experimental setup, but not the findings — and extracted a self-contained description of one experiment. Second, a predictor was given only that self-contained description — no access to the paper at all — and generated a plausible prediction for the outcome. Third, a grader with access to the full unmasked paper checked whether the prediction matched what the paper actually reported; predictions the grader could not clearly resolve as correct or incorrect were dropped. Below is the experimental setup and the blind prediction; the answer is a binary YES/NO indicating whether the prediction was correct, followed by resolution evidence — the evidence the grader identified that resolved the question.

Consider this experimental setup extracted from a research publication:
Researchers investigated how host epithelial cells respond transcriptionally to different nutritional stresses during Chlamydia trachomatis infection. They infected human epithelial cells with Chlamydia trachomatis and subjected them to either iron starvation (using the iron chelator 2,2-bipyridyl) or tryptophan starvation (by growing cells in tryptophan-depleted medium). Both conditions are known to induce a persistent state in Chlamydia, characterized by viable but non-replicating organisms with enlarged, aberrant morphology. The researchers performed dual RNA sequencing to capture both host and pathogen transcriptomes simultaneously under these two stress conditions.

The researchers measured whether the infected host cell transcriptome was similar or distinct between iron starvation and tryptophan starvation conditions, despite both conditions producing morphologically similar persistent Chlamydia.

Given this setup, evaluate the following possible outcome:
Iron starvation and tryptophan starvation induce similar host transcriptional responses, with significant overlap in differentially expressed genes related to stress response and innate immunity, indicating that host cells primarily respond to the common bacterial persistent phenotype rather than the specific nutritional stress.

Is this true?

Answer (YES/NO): NO